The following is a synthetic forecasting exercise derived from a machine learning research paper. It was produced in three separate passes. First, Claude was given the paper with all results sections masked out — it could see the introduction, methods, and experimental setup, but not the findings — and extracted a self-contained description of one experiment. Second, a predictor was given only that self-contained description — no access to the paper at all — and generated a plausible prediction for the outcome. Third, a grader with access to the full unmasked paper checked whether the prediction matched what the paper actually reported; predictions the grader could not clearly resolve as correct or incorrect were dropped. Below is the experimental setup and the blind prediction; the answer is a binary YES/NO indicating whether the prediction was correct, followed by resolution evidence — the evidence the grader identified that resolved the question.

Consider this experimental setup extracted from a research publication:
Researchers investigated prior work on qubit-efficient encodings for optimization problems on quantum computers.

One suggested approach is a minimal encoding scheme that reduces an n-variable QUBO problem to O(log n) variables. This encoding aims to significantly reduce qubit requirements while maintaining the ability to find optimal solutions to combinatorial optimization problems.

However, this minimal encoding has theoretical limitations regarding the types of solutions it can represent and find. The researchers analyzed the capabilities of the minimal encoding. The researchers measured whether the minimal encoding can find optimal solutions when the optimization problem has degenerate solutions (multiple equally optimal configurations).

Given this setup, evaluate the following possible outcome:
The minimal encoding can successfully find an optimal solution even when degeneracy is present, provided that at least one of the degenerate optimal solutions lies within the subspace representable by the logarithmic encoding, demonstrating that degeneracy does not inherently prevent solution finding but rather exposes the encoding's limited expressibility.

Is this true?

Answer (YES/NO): NO